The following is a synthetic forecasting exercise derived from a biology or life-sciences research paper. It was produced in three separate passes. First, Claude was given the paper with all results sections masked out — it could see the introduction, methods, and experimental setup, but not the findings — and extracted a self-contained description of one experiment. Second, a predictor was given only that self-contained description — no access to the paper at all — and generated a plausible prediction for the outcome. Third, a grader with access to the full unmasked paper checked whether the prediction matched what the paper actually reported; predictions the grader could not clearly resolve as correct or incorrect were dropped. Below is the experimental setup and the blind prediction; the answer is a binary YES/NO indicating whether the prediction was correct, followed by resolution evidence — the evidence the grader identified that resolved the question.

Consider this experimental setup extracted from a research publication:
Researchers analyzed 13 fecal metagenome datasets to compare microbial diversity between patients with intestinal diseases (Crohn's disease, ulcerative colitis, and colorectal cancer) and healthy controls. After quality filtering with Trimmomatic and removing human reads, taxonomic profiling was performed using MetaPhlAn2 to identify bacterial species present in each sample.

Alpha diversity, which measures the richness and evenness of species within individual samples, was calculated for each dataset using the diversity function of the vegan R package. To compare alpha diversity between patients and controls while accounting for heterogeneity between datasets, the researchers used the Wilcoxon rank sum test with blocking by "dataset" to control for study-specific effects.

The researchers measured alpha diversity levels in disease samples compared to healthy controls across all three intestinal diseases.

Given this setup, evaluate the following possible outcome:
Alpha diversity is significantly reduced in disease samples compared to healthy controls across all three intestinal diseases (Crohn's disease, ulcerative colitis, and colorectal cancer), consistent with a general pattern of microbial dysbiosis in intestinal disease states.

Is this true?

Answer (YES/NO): NO